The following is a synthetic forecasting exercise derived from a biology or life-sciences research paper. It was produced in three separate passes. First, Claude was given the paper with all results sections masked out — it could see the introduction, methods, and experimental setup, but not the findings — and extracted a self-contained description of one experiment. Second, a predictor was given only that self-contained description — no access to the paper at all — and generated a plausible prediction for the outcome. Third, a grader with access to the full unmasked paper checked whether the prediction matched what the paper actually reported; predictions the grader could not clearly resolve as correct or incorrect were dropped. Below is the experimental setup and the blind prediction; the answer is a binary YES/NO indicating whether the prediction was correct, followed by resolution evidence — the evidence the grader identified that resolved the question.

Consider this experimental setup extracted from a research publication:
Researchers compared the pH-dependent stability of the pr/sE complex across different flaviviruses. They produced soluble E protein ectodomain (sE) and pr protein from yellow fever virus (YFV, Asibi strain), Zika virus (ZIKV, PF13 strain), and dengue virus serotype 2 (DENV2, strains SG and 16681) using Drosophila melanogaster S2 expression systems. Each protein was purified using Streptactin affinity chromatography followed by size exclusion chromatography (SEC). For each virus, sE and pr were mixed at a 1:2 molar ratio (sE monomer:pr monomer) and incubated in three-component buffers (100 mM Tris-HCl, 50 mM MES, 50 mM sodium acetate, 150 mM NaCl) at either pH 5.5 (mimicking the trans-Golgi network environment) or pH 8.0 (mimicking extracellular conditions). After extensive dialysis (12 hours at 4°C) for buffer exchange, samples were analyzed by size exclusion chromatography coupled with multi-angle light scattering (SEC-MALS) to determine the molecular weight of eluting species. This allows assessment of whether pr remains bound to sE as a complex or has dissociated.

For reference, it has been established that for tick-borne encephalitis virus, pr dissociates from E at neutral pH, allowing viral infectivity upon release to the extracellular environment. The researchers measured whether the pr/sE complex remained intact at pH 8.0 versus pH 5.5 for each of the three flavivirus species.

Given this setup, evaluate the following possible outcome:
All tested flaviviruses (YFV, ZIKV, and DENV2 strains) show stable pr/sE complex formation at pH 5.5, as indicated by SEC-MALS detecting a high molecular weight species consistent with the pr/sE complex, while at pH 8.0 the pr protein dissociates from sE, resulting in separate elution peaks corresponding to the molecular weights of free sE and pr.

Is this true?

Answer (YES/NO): NO